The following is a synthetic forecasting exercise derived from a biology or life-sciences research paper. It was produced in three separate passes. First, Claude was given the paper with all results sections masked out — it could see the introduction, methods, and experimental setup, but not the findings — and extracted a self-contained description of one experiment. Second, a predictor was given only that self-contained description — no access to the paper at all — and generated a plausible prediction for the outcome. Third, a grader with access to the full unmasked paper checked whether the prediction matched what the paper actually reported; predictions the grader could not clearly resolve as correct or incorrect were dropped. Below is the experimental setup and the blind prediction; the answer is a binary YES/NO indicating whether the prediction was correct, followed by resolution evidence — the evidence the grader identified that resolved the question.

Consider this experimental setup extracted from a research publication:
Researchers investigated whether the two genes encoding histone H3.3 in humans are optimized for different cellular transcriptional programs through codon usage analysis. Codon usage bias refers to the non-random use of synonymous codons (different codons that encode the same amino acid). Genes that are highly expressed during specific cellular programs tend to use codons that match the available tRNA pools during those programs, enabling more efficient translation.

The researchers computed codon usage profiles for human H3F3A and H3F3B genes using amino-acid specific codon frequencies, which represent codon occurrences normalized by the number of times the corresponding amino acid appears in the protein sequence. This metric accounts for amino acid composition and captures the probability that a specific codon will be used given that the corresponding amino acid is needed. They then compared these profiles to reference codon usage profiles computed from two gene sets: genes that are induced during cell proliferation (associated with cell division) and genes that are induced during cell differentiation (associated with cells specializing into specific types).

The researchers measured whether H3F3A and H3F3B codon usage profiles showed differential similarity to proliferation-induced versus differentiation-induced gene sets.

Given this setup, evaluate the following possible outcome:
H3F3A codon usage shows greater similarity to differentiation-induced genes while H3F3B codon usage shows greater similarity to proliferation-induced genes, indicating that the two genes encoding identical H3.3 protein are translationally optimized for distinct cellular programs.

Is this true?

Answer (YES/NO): NO